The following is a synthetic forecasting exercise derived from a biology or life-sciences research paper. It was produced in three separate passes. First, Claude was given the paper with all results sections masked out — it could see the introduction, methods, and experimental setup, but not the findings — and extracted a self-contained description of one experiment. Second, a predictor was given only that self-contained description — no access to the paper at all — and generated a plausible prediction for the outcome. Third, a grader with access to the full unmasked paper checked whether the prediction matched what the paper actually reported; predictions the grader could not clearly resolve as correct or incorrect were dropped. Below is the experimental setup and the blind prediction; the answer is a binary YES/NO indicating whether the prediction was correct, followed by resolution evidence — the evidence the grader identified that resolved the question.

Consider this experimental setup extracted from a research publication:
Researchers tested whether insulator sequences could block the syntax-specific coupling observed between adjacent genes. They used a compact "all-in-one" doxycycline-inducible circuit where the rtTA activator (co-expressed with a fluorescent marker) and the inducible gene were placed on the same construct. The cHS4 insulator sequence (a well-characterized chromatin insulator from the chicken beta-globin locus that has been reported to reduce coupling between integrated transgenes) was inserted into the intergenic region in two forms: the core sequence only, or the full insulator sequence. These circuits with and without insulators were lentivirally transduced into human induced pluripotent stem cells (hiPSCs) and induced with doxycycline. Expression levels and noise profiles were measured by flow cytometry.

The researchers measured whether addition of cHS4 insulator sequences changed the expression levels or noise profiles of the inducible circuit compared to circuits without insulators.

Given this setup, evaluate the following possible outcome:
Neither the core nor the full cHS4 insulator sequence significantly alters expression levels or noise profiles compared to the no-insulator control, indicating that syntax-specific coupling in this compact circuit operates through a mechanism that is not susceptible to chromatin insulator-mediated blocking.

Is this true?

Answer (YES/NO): YES